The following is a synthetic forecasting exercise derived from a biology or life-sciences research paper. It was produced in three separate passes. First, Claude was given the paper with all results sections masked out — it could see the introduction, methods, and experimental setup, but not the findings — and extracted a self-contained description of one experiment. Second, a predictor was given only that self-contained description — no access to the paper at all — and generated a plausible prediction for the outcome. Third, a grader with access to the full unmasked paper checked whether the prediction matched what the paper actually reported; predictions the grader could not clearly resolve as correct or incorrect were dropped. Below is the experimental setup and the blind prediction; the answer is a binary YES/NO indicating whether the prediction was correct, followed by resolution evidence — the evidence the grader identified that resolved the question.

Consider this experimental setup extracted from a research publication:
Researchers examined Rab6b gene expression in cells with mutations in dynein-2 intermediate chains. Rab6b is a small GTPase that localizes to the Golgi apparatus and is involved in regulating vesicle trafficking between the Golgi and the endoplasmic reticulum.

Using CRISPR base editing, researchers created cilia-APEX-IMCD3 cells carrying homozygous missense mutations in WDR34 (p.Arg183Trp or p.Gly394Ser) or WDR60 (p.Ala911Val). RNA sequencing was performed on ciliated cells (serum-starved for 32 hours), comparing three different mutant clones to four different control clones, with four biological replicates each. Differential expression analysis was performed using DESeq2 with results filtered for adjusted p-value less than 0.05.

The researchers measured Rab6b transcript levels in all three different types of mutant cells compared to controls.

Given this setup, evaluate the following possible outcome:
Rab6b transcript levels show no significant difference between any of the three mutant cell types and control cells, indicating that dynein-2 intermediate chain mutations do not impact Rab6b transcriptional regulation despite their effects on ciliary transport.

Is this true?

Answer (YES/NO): NO